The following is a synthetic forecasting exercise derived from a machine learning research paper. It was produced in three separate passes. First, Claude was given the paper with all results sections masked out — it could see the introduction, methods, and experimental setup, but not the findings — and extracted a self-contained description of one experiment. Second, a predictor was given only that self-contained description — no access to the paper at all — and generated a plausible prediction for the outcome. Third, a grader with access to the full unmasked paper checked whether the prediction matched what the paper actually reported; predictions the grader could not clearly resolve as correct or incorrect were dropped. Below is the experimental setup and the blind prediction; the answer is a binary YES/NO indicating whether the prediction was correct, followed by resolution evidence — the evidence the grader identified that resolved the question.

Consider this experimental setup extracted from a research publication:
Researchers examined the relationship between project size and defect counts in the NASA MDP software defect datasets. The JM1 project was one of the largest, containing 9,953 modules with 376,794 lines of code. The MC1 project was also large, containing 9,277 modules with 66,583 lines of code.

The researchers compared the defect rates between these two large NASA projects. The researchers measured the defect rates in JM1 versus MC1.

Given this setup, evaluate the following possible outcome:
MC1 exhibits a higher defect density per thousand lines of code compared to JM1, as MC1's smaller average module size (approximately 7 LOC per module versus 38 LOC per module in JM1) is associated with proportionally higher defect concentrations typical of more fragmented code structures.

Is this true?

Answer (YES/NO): NO